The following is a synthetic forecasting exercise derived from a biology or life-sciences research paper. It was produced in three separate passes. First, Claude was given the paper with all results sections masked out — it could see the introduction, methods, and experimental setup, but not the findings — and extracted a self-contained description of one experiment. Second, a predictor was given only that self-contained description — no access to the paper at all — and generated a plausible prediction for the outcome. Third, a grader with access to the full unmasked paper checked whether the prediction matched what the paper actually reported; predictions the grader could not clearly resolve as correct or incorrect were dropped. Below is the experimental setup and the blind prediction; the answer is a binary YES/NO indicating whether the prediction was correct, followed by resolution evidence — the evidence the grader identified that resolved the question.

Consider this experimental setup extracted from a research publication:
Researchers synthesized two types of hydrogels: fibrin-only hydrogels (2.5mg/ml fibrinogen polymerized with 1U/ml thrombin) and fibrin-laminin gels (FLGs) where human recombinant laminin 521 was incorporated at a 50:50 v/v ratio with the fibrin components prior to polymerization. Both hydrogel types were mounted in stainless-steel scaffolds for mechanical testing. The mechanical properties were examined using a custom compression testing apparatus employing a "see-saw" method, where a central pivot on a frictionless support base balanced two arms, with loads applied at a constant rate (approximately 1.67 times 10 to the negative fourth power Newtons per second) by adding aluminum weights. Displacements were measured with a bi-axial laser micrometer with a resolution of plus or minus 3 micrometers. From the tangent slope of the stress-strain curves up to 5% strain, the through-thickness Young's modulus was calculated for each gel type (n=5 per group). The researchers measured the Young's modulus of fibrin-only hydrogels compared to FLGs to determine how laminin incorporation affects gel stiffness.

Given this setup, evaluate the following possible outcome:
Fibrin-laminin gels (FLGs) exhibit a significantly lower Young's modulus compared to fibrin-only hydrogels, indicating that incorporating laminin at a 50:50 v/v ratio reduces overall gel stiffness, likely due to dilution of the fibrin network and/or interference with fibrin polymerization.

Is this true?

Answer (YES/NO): NO